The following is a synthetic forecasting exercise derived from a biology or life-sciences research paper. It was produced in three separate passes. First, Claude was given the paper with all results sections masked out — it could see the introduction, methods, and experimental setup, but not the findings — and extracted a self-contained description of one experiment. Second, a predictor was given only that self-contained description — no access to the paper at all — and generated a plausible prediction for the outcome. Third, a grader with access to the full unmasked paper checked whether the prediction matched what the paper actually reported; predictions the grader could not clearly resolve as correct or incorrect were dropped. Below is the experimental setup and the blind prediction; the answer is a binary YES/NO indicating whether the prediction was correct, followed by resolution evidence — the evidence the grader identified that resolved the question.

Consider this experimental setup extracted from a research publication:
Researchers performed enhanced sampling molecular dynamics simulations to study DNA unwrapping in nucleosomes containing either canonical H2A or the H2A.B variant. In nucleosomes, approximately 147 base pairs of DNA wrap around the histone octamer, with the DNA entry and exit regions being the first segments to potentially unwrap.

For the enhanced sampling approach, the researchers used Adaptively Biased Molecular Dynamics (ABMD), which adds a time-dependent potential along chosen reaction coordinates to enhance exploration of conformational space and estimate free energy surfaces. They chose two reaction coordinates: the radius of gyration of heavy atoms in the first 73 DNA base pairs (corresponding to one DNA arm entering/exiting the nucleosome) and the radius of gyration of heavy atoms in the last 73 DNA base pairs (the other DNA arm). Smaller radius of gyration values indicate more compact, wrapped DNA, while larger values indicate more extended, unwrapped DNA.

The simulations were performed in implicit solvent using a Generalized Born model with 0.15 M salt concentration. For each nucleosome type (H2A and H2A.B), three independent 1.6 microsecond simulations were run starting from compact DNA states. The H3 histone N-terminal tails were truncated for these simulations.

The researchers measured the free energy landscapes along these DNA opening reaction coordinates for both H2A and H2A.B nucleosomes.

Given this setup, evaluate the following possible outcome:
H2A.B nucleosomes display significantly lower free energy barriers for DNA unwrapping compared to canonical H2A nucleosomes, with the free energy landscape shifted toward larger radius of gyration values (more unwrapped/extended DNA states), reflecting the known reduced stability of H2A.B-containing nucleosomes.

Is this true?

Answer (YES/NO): NO